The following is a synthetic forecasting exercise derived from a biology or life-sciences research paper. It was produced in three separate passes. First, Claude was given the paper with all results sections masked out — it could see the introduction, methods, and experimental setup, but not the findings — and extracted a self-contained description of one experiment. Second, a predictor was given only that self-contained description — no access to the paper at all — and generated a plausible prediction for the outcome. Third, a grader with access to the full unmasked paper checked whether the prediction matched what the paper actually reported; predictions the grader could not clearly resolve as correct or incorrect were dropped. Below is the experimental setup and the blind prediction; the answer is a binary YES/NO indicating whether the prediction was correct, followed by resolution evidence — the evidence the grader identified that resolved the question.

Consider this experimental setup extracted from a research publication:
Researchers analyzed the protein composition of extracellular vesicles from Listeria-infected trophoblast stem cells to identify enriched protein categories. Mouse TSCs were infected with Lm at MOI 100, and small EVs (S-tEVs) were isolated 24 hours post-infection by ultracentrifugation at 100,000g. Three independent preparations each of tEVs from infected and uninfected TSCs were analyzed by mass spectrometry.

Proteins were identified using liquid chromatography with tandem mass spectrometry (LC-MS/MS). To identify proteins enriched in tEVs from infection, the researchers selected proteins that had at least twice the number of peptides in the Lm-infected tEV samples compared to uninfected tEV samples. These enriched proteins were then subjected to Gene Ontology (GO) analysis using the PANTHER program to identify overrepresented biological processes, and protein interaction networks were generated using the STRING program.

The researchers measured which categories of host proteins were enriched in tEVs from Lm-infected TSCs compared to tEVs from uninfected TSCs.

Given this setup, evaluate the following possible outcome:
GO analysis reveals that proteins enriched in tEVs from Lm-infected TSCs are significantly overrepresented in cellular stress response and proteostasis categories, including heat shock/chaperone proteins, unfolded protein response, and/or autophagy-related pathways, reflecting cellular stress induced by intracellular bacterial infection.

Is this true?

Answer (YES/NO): NO